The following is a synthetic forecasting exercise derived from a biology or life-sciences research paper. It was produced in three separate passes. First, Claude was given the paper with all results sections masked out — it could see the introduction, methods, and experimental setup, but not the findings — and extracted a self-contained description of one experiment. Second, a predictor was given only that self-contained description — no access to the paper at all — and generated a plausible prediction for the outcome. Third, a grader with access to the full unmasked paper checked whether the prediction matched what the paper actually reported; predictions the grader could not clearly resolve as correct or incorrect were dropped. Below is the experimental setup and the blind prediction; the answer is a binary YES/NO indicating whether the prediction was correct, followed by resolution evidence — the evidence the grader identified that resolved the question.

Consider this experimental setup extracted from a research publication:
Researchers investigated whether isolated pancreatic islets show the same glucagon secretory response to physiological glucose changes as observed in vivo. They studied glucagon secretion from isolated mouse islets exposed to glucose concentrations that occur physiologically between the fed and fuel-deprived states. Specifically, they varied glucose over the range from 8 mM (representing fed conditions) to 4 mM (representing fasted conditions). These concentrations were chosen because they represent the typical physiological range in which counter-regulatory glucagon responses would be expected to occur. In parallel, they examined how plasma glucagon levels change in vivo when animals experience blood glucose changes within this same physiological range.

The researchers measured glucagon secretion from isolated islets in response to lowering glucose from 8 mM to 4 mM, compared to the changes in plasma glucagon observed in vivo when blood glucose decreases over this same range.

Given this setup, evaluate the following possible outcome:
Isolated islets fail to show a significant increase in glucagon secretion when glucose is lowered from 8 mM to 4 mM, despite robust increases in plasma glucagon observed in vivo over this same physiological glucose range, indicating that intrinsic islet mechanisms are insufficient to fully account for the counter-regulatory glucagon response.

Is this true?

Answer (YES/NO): YES